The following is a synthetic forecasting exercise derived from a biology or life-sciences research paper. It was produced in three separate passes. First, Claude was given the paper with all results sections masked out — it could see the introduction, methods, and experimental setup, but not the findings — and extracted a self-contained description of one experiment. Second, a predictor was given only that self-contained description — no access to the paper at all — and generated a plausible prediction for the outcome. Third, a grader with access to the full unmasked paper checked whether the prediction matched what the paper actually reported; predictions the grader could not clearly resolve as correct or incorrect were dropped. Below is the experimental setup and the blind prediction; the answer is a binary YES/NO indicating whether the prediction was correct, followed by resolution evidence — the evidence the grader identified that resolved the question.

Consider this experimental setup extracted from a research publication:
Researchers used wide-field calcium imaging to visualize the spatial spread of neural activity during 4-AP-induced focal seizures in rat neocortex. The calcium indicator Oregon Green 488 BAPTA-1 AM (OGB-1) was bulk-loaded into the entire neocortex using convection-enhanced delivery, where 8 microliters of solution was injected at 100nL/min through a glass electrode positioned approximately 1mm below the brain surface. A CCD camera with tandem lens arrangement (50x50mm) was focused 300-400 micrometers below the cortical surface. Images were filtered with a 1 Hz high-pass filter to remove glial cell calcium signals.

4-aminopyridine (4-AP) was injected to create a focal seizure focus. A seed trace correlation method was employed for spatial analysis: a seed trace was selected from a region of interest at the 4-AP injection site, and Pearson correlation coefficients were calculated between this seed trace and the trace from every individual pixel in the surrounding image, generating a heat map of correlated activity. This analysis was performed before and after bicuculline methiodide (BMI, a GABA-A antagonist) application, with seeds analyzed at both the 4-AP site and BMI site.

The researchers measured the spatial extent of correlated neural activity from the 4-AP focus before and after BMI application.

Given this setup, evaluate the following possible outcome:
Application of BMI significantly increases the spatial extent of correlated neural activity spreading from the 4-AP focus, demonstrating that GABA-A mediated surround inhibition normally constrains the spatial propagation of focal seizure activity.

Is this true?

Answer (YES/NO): NO